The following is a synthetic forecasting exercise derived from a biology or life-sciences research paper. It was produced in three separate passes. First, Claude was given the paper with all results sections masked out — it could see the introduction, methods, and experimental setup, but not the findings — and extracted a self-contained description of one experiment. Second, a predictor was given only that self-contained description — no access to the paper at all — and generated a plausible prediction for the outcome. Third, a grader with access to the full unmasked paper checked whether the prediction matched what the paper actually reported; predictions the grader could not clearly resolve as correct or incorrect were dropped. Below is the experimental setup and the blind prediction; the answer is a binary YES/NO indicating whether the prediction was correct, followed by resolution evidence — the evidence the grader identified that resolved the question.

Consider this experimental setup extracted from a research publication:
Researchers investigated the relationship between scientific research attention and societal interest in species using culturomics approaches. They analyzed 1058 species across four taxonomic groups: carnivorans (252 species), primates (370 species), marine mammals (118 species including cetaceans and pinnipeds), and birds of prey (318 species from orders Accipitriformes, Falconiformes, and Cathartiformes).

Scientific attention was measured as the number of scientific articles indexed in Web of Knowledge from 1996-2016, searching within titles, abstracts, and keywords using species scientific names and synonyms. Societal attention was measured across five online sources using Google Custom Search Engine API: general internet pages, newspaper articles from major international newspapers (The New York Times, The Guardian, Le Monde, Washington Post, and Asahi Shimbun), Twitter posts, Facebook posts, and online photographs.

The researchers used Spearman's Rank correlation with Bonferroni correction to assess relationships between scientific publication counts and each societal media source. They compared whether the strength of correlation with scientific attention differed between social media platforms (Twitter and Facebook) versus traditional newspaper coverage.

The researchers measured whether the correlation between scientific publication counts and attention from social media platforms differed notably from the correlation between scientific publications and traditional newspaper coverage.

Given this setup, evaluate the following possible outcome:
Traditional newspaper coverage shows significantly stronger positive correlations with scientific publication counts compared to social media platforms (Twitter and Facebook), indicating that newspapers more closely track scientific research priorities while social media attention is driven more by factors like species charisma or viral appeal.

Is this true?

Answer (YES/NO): NO